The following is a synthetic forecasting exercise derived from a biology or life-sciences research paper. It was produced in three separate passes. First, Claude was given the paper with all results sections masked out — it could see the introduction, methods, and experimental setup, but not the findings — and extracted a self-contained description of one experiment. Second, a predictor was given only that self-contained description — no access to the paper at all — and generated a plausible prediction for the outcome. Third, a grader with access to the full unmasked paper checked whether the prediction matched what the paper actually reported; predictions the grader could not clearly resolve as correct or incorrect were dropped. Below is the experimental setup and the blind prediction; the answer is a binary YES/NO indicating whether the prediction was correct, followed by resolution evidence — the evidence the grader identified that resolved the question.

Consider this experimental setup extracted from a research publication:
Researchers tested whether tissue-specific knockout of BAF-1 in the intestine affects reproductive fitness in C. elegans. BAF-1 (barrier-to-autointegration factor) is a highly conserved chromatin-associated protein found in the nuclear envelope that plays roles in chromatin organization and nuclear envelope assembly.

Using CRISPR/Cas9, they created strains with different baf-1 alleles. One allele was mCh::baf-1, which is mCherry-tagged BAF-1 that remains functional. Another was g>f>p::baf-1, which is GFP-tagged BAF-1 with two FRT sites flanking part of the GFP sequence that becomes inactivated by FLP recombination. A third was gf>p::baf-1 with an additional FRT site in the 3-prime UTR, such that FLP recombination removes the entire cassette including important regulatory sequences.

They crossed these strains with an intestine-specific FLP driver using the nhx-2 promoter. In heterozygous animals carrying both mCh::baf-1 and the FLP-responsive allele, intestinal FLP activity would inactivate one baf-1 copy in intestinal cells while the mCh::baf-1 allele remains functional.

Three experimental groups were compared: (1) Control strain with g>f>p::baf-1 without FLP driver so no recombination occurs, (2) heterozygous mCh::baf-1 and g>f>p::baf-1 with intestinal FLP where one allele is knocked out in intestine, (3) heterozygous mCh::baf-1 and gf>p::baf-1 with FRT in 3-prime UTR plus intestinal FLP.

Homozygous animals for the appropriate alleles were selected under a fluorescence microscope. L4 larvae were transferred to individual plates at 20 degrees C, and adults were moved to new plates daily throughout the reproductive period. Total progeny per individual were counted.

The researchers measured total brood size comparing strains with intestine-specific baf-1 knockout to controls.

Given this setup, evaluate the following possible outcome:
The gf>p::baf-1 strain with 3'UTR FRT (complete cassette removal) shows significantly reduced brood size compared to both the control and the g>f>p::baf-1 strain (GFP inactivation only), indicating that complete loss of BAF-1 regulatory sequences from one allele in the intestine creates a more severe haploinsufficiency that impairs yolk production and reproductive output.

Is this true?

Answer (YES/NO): NO